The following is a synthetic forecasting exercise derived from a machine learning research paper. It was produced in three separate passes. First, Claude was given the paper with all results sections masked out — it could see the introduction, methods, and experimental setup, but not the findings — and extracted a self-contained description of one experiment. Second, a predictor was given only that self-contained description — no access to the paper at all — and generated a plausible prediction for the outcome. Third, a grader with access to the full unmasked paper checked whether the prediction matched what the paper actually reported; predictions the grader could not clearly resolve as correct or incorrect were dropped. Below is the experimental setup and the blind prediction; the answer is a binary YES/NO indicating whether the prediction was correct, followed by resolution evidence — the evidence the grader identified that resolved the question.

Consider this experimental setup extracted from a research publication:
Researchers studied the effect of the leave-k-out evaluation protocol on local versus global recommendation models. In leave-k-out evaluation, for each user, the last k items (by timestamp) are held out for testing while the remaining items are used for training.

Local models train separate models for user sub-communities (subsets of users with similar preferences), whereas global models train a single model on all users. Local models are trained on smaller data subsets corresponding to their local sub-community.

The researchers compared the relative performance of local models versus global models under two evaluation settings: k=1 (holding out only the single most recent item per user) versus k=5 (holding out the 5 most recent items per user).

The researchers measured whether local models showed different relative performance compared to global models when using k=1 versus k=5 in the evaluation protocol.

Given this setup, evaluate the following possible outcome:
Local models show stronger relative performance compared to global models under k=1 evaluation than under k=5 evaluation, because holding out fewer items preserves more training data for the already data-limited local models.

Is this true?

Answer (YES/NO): YES